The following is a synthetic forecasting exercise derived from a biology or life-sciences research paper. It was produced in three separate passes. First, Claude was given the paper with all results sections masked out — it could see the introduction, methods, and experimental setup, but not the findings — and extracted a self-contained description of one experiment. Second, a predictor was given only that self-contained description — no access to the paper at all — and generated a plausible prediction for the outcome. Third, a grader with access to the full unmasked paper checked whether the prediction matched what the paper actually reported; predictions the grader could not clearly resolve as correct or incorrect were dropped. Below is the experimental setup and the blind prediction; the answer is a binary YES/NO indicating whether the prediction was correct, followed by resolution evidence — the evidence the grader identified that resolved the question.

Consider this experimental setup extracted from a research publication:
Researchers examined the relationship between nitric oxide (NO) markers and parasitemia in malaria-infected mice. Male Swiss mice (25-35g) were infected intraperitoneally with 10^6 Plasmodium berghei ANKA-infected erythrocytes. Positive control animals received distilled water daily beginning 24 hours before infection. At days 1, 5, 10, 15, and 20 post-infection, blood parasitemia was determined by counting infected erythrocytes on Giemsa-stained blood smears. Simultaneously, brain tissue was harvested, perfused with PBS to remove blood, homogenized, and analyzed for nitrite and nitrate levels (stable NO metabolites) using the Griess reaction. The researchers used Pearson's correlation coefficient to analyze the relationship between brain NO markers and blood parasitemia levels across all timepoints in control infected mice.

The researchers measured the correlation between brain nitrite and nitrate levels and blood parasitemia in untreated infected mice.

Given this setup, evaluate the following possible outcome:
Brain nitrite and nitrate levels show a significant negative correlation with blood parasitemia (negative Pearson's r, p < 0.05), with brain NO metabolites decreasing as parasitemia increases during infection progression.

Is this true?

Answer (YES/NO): NO